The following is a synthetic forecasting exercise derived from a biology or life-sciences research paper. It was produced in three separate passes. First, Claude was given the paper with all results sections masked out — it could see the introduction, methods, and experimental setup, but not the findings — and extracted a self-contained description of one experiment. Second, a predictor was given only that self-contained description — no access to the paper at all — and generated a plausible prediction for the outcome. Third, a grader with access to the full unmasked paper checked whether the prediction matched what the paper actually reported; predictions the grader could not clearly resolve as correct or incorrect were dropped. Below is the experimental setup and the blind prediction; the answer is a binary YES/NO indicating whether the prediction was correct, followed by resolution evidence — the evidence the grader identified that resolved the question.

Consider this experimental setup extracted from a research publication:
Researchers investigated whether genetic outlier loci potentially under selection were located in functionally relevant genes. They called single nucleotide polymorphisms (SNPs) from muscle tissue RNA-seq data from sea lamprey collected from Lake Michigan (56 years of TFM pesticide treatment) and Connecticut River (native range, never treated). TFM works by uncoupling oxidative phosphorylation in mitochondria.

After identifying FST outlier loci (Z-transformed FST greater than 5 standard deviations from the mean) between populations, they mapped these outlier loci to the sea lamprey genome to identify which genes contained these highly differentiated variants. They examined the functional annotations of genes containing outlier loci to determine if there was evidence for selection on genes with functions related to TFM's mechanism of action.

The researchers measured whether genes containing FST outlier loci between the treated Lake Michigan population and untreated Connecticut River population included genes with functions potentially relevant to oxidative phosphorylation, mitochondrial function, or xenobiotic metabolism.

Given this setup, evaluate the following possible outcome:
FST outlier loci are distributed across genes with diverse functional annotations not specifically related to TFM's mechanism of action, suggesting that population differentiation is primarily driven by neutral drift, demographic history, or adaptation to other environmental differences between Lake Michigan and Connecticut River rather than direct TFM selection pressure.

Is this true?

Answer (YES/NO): NO